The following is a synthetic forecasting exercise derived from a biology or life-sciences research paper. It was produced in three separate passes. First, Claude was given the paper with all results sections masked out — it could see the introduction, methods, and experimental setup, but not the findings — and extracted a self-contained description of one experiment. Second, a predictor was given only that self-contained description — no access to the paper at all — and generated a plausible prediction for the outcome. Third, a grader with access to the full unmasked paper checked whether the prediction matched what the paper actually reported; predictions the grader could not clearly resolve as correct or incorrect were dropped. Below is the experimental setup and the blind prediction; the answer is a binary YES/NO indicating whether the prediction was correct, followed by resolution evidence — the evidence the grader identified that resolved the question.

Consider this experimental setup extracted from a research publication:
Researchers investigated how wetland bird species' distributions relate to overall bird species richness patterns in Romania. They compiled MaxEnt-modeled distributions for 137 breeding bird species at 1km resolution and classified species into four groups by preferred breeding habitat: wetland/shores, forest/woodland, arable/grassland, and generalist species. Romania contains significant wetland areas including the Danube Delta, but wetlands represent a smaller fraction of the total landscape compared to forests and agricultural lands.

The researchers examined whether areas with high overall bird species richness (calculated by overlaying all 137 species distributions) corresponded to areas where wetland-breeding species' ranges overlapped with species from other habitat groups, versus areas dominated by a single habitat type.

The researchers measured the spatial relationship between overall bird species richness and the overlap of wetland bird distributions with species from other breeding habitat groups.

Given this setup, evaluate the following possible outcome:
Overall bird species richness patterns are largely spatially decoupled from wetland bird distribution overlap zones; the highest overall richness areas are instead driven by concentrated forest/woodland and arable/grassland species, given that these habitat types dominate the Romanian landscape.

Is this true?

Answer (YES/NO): NO